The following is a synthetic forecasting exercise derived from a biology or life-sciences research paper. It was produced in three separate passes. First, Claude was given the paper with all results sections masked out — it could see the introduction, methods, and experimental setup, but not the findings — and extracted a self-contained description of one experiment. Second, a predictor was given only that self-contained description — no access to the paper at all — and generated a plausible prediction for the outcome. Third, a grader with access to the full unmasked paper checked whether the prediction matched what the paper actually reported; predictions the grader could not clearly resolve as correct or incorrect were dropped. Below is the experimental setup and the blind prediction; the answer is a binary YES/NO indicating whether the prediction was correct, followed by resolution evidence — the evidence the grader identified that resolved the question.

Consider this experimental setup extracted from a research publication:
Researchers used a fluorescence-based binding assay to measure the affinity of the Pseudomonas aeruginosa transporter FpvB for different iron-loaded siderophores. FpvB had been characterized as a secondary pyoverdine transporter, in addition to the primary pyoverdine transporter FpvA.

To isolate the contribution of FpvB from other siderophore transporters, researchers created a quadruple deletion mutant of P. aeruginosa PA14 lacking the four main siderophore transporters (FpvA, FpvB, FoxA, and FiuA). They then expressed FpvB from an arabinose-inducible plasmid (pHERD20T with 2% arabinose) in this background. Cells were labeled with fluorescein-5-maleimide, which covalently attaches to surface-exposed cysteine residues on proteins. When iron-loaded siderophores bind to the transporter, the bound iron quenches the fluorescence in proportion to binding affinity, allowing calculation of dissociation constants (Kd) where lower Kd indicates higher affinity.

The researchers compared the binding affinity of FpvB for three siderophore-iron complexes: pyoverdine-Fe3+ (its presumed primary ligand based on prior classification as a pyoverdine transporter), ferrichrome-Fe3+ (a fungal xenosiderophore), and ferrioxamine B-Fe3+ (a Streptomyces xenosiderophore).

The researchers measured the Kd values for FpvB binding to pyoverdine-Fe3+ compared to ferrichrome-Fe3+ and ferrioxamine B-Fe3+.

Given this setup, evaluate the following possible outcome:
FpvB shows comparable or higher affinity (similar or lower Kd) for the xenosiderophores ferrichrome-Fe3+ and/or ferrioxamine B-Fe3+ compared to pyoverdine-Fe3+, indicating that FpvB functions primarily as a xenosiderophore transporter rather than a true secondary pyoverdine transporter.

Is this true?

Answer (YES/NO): YES